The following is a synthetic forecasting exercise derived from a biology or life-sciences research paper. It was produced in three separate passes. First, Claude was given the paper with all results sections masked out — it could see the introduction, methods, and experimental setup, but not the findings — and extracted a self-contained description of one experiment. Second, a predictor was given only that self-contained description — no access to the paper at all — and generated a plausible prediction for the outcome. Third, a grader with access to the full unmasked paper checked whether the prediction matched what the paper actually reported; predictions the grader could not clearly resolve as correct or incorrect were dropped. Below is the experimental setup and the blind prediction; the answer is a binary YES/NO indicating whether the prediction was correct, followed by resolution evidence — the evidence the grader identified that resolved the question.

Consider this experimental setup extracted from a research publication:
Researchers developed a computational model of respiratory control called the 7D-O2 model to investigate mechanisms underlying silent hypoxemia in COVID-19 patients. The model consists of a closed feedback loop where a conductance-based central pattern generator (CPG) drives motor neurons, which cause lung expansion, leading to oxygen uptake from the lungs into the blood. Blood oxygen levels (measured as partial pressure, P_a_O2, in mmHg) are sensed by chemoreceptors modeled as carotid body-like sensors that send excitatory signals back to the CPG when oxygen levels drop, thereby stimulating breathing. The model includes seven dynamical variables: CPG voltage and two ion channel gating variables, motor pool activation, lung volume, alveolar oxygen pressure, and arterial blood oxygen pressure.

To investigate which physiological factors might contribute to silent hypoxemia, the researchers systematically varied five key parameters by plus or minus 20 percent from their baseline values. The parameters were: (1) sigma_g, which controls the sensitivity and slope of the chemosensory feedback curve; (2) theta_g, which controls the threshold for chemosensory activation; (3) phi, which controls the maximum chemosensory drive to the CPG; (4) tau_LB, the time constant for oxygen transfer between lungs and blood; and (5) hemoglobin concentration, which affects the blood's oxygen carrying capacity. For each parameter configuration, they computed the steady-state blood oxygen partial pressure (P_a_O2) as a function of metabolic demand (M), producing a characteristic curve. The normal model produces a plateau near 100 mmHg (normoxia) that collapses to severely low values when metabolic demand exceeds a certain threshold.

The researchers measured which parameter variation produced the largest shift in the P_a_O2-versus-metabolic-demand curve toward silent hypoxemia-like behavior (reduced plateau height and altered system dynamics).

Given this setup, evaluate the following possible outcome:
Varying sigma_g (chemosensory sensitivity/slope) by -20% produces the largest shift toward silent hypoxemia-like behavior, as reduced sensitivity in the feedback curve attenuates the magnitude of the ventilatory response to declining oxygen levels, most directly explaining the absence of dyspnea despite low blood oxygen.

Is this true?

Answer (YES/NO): NO